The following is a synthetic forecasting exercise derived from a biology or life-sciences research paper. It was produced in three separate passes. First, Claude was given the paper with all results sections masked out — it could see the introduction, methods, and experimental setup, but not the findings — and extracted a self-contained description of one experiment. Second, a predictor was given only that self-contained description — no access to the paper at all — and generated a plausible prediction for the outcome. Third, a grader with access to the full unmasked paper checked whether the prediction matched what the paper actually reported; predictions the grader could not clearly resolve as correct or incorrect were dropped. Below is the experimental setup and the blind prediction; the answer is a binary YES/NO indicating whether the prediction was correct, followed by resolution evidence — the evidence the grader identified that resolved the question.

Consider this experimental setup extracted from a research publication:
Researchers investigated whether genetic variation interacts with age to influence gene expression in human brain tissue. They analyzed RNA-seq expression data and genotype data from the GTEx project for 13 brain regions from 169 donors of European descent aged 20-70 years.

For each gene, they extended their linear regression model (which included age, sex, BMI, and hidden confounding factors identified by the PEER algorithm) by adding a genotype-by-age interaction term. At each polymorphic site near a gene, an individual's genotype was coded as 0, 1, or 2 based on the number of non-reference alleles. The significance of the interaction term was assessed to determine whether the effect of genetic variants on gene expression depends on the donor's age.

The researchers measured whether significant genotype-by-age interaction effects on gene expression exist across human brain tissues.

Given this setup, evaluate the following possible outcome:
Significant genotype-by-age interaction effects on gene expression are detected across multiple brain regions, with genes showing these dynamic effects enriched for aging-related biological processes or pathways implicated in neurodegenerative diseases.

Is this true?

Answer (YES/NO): NO